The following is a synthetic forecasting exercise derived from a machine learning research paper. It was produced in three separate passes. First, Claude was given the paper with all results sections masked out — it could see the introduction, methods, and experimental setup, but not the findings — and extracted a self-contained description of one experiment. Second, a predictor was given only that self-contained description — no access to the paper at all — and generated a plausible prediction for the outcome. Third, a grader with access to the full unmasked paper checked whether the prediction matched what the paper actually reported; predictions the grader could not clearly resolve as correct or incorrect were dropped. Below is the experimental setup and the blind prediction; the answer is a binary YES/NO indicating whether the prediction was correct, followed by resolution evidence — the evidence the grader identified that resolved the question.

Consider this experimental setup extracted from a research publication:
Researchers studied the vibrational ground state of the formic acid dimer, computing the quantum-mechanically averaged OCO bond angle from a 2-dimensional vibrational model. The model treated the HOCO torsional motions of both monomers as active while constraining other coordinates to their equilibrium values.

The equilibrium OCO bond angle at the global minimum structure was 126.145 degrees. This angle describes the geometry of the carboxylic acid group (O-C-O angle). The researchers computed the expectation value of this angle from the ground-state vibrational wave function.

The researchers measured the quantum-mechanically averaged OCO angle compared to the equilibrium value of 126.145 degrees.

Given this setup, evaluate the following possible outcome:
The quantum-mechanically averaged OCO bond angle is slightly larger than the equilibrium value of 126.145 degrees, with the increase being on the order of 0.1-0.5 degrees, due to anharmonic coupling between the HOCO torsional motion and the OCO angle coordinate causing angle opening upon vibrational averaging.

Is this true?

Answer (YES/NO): NO